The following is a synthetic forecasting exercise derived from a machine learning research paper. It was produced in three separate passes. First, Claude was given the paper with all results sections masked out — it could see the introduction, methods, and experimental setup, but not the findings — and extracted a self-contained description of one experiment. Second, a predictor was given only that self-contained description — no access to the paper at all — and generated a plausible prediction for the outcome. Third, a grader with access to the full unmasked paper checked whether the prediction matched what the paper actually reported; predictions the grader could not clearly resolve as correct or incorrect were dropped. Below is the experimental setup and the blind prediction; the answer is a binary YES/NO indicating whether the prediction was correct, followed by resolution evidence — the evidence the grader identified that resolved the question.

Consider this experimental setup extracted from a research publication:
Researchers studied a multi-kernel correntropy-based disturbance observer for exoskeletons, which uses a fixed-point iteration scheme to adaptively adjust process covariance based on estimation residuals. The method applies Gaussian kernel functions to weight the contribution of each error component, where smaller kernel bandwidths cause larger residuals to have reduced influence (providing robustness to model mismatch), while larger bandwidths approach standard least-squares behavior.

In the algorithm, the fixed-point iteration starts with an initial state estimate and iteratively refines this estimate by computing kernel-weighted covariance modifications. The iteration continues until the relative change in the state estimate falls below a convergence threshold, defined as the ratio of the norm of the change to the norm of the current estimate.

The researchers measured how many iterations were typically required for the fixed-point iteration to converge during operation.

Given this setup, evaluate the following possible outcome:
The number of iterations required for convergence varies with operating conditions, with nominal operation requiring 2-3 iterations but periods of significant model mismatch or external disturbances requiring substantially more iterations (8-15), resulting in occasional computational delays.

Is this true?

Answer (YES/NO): NO